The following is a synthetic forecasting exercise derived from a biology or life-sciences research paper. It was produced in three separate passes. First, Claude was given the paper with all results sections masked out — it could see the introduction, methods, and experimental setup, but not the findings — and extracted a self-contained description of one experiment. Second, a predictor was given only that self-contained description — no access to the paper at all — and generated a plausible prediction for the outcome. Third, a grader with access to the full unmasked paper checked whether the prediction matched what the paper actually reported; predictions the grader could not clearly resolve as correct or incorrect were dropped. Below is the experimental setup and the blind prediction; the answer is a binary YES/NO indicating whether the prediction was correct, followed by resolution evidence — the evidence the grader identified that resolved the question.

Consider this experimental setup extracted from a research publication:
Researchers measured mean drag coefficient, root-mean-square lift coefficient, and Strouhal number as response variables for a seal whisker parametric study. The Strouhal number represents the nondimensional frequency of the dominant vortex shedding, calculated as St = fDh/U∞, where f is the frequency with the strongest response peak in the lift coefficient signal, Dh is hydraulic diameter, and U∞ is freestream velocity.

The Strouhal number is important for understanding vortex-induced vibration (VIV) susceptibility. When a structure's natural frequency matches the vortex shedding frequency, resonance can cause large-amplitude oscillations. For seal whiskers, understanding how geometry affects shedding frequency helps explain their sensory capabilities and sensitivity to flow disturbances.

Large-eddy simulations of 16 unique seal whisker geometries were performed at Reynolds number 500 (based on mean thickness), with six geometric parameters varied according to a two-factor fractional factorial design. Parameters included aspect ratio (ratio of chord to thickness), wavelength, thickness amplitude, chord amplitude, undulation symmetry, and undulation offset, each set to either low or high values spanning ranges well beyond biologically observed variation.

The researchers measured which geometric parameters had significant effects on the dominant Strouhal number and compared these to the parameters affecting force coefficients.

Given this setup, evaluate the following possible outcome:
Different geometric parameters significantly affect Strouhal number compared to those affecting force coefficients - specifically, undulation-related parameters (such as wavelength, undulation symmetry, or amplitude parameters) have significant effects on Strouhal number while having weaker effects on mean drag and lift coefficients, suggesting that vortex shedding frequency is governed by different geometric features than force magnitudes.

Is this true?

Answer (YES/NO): NO